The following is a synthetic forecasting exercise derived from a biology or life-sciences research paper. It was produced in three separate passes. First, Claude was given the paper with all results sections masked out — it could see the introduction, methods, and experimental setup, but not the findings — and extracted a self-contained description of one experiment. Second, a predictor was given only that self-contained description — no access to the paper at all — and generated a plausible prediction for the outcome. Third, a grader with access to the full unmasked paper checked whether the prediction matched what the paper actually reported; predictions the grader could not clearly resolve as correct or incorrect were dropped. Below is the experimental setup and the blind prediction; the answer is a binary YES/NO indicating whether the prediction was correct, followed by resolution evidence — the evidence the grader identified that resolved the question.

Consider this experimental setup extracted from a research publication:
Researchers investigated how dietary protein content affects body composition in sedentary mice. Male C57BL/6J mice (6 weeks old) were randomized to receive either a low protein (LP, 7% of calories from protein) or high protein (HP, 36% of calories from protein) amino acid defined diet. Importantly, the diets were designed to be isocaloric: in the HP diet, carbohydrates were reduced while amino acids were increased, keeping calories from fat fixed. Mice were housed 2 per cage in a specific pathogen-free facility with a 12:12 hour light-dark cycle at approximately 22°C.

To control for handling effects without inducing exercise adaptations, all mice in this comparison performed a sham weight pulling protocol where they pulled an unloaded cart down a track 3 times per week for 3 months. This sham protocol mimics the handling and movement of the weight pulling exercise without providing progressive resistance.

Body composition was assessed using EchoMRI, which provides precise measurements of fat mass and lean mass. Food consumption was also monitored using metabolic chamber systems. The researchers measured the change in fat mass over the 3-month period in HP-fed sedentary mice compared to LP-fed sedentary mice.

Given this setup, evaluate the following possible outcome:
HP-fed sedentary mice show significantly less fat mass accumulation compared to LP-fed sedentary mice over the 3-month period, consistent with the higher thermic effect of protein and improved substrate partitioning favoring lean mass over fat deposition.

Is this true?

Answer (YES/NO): NO